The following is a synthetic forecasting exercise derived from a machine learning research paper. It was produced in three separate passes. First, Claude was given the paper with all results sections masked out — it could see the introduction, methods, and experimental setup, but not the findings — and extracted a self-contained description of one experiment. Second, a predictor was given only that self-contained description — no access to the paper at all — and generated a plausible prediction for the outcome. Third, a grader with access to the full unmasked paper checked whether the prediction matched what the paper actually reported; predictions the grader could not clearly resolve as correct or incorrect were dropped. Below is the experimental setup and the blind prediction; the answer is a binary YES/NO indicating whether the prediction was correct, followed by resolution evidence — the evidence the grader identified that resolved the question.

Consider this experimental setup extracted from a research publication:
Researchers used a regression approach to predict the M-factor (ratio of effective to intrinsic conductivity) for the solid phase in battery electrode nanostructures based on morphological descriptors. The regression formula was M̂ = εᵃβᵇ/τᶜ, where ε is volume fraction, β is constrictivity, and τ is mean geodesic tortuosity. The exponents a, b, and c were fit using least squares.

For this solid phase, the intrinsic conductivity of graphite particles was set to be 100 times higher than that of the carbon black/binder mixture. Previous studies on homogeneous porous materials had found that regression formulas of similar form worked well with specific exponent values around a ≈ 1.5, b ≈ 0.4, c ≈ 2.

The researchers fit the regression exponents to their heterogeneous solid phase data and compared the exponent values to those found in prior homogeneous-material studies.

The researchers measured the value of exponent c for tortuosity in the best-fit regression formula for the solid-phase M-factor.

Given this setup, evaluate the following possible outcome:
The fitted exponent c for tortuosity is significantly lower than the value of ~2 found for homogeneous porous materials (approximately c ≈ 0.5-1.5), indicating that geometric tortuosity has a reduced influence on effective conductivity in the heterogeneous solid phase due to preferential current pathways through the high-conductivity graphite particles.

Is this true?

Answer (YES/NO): NO